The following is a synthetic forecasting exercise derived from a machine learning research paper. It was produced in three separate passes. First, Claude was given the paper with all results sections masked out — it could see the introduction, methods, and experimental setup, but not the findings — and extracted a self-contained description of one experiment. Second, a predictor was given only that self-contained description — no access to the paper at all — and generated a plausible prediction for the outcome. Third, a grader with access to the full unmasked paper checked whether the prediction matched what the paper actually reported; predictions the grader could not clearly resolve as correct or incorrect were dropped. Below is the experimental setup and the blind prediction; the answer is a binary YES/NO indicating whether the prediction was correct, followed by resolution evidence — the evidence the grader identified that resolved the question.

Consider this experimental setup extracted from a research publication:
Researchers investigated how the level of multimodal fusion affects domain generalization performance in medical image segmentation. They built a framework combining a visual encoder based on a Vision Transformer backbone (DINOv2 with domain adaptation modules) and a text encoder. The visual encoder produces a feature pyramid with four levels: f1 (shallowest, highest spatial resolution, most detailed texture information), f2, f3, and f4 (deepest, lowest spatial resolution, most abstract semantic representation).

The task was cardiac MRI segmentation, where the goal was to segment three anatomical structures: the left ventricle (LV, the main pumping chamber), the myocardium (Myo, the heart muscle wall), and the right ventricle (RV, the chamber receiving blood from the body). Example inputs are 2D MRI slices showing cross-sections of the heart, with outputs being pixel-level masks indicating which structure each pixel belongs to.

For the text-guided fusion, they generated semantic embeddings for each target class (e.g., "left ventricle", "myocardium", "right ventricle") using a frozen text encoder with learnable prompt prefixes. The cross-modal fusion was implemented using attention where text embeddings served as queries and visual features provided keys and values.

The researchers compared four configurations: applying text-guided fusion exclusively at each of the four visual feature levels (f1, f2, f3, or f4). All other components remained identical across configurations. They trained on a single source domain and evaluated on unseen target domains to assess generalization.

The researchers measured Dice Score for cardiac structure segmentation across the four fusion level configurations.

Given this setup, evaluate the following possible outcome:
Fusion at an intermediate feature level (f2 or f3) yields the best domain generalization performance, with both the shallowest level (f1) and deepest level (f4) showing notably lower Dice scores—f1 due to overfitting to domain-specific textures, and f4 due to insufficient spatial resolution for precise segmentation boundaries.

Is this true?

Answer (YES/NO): NO